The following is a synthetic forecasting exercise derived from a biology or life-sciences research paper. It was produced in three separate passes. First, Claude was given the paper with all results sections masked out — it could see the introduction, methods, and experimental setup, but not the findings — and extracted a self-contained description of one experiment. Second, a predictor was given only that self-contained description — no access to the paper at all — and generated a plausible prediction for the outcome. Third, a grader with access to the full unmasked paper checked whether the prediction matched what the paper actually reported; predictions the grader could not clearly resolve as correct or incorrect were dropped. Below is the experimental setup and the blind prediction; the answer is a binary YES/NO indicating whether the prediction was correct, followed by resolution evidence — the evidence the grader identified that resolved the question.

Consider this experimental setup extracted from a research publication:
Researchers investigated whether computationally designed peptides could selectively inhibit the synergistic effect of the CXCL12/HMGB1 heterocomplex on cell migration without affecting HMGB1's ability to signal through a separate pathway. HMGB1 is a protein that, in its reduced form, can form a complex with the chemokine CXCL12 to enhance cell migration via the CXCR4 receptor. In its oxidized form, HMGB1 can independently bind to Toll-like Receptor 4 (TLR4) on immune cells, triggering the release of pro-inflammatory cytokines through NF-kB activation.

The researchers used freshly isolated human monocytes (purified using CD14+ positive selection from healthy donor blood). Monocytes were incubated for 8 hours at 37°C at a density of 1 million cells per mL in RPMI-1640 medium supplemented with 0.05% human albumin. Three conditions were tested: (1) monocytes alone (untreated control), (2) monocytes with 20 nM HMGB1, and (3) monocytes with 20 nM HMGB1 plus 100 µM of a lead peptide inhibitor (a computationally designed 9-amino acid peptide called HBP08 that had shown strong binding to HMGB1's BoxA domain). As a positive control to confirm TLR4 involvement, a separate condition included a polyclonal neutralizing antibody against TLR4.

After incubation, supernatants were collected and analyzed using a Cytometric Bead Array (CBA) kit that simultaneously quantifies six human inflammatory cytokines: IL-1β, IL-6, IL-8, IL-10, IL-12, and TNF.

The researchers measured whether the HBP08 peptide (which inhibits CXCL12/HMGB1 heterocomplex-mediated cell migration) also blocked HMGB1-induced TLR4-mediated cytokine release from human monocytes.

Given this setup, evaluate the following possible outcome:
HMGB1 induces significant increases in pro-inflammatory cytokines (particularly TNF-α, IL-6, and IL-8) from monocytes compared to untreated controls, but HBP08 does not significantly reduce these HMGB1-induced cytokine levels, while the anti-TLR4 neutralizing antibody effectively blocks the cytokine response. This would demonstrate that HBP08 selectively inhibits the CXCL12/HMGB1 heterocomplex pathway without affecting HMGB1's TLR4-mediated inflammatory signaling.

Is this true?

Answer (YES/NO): YES